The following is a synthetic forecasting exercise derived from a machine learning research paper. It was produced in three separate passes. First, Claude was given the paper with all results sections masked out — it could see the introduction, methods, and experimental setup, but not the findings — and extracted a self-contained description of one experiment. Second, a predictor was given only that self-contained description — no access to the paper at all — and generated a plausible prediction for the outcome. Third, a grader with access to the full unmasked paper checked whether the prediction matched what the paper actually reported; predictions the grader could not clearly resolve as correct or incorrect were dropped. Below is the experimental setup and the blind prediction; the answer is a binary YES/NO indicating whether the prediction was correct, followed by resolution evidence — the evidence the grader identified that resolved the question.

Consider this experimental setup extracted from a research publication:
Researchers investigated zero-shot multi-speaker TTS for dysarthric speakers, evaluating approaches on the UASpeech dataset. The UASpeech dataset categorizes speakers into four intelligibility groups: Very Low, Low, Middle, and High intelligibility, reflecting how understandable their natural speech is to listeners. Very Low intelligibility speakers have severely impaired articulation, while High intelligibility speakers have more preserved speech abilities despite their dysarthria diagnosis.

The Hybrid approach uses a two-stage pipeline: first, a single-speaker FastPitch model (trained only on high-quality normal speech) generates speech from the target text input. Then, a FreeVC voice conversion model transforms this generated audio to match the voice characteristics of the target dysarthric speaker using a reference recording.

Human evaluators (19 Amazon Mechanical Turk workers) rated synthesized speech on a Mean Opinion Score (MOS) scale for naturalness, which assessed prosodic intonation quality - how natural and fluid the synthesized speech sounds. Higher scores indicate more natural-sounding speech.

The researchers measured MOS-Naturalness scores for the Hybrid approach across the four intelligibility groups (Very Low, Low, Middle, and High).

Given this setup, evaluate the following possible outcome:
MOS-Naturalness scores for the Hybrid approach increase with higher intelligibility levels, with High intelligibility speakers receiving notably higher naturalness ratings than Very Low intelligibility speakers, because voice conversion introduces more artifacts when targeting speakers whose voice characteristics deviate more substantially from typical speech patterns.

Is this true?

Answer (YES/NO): NO